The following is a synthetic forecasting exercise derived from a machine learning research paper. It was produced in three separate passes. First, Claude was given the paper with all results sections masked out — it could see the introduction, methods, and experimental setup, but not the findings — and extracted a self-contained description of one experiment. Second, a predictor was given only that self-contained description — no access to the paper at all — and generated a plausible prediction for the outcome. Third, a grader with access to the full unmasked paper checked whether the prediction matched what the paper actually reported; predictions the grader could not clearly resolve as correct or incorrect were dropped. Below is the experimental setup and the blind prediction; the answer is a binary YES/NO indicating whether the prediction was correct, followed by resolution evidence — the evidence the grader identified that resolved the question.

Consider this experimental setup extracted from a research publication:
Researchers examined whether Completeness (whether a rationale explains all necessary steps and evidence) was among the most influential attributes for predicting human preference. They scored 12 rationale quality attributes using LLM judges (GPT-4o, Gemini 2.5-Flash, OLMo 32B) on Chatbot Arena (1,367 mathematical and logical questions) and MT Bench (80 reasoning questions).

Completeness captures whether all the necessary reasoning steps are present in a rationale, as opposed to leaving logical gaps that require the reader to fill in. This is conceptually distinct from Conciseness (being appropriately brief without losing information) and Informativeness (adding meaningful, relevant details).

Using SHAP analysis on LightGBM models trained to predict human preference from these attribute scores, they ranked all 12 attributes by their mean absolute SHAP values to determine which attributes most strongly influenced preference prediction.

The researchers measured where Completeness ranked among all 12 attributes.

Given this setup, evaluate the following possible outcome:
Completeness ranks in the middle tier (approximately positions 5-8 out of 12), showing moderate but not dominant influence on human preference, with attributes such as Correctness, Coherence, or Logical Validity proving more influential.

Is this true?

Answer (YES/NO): NO